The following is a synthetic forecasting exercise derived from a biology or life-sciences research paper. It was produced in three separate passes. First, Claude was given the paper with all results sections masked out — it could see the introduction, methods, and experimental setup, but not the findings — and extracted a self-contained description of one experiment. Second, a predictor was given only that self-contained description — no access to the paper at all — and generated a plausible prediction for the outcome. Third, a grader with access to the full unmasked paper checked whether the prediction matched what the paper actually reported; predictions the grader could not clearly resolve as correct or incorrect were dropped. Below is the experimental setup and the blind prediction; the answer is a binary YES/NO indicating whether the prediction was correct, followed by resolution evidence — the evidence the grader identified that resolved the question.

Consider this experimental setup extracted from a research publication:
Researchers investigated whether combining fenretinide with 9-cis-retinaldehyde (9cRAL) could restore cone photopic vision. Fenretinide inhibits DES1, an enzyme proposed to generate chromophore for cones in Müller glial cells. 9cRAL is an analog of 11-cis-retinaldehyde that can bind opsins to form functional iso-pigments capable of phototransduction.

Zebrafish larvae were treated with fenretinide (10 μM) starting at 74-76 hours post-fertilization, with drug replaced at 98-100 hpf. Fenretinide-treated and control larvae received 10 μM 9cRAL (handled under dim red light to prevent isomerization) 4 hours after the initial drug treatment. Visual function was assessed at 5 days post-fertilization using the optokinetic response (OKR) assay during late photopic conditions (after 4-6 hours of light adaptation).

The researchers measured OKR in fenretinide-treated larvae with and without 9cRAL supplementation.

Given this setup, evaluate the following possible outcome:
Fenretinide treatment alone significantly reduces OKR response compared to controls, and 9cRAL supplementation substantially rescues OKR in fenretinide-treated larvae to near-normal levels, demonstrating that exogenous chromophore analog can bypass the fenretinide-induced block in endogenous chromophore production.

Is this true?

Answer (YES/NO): NO